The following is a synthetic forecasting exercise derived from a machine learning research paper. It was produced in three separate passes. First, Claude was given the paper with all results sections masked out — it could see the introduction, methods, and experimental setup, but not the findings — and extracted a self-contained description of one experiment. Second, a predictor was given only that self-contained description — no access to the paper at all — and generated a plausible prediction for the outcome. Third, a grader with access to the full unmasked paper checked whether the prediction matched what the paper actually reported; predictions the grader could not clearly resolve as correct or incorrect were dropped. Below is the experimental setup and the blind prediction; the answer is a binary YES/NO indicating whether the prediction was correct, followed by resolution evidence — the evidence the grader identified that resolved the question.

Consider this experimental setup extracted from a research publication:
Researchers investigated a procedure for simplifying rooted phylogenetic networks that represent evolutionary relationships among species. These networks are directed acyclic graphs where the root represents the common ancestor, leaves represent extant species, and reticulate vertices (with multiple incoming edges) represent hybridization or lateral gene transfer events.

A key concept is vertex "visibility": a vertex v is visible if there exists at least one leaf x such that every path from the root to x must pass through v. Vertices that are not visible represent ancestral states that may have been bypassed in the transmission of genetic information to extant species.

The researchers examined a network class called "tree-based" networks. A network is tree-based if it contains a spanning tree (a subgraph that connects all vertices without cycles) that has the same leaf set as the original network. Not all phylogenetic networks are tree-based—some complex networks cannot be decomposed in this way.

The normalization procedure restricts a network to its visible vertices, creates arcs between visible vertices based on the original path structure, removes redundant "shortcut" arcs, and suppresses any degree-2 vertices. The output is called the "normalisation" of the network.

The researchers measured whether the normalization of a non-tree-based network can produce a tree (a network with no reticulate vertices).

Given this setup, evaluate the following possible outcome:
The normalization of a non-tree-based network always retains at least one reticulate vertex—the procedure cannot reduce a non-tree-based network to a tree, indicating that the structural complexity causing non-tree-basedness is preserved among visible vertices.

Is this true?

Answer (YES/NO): NO